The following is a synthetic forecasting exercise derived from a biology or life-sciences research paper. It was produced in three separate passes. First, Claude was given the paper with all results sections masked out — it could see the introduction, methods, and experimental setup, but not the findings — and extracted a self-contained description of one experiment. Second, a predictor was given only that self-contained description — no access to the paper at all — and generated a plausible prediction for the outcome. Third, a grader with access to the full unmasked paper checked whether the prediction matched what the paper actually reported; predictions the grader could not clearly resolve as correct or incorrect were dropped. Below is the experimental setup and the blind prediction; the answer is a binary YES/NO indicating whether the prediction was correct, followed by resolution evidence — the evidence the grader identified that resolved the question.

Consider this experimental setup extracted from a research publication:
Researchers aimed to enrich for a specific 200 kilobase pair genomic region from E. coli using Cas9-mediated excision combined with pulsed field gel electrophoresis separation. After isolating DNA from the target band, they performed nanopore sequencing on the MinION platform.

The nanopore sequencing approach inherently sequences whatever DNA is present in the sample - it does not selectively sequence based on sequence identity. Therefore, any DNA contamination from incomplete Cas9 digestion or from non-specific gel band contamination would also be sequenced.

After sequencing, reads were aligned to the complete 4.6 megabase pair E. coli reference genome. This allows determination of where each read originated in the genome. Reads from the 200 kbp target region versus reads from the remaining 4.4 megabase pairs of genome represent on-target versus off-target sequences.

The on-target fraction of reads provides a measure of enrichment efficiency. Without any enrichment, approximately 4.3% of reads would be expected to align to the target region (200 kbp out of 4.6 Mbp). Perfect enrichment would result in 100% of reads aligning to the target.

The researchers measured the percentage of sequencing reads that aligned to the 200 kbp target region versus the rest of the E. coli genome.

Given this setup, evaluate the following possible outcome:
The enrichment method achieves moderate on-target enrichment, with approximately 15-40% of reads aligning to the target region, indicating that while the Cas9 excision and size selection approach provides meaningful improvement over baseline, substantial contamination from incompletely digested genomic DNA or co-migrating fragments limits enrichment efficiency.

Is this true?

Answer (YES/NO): NO